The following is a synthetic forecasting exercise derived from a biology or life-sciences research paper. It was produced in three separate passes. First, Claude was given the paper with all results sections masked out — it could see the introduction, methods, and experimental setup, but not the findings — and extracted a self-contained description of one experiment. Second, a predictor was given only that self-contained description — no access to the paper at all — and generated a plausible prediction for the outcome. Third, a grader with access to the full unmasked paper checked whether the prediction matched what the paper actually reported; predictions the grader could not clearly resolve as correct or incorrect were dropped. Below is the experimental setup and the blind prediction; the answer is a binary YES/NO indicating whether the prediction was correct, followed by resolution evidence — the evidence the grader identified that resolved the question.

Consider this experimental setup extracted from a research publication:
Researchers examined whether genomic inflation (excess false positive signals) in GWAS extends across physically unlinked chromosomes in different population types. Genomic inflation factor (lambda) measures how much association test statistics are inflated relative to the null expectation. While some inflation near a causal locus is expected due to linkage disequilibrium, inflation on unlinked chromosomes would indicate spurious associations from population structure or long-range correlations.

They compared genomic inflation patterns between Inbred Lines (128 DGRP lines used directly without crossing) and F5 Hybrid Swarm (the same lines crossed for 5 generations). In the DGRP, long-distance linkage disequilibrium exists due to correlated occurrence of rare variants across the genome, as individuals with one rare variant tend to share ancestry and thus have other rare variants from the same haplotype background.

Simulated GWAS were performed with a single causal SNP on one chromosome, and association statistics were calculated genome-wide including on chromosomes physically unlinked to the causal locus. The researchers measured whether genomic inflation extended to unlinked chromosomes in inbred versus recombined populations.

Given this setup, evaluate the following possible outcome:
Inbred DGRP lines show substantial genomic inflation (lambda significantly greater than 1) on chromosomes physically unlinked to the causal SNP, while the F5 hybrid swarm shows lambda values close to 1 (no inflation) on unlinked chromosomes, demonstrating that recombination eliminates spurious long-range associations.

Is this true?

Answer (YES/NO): YES